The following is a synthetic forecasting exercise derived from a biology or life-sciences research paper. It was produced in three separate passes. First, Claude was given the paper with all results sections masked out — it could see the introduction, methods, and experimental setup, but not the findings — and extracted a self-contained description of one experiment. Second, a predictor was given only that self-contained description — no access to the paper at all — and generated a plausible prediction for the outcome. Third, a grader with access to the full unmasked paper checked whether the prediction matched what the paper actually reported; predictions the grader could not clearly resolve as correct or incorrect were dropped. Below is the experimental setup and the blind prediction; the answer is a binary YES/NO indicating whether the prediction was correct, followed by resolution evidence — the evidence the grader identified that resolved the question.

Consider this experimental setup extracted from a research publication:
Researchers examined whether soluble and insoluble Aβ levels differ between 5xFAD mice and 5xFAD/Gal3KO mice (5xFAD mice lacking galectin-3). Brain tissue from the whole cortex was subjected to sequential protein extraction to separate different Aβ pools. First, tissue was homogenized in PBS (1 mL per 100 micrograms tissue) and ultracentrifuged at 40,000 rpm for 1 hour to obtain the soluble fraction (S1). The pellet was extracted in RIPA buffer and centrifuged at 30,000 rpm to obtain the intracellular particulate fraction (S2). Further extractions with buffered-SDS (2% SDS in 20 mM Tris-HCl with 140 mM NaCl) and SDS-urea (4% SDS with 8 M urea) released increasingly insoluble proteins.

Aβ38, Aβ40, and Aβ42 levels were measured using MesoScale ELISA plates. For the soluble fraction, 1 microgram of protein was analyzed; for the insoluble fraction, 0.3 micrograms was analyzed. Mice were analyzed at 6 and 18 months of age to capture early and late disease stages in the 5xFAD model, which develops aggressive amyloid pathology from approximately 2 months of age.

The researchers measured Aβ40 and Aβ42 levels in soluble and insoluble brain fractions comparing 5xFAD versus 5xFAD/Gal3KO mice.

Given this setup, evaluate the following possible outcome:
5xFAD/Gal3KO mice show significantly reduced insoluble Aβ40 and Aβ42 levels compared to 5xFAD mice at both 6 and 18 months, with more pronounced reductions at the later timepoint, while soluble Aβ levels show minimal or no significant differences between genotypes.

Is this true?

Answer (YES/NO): NO